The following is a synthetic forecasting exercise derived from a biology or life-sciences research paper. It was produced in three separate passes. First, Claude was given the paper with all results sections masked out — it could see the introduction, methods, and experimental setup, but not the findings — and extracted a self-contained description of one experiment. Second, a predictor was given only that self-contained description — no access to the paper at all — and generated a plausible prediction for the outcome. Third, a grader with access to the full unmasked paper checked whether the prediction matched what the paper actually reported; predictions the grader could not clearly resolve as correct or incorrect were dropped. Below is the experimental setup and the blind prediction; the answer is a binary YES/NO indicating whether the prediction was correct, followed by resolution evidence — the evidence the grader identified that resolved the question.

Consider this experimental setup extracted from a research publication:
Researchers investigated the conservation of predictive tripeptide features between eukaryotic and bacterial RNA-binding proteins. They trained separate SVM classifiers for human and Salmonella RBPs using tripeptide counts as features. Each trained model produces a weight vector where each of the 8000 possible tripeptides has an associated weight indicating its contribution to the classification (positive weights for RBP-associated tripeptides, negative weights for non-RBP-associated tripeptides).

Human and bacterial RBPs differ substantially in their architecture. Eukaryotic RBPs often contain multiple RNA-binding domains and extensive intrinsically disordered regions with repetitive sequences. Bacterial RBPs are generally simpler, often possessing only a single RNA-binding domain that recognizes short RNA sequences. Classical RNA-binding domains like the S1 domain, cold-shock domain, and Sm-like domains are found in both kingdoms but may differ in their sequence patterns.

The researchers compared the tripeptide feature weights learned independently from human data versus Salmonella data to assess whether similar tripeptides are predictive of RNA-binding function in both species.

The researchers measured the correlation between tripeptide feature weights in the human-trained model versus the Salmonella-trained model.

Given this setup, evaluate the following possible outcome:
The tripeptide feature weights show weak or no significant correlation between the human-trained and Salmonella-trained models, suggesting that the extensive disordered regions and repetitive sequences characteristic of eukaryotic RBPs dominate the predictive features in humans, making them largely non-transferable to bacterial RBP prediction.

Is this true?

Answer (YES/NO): NO